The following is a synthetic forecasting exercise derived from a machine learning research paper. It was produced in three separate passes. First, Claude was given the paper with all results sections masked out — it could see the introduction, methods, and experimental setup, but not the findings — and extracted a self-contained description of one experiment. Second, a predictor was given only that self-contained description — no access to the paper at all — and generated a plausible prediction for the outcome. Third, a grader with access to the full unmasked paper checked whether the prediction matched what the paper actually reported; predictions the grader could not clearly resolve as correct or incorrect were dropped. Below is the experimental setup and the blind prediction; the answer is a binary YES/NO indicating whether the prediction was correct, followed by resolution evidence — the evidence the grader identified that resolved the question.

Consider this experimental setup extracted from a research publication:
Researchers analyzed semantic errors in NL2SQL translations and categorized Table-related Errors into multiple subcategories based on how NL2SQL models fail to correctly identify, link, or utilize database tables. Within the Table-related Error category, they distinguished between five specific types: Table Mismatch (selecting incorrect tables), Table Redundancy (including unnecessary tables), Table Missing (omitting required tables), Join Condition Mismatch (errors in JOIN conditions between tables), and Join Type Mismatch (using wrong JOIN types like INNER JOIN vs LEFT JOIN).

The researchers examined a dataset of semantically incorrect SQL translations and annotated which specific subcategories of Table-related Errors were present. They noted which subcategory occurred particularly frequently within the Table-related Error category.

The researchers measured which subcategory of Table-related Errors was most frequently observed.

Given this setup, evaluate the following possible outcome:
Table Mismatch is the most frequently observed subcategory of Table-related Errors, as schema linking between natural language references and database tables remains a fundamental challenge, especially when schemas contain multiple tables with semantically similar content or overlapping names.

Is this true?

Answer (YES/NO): NO